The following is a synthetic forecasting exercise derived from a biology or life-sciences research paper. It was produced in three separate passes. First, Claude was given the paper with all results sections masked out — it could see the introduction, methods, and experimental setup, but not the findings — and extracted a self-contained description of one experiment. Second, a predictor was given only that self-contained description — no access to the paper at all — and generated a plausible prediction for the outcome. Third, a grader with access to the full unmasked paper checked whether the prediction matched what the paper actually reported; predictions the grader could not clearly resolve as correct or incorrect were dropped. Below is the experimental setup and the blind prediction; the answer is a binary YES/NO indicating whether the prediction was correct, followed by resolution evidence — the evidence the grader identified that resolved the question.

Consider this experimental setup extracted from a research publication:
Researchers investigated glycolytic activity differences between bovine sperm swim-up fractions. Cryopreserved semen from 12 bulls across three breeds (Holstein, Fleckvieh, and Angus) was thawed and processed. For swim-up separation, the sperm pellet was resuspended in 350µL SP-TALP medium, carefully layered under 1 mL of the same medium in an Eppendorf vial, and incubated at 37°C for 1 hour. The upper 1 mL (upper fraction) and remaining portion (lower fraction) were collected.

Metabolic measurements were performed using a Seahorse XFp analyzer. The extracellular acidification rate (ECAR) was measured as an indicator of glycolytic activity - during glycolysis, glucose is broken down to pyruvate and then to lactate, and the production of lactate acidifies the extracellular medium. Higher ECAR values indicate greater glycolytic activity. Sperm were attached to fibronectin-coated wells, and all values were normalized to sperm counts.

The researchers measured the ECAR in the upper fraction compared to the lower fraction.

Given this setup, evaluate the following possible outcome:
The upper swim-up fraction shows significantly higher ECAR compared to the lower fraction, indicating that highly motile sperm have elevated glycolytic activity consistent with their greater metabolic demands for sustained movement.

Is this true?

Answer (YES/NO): YES